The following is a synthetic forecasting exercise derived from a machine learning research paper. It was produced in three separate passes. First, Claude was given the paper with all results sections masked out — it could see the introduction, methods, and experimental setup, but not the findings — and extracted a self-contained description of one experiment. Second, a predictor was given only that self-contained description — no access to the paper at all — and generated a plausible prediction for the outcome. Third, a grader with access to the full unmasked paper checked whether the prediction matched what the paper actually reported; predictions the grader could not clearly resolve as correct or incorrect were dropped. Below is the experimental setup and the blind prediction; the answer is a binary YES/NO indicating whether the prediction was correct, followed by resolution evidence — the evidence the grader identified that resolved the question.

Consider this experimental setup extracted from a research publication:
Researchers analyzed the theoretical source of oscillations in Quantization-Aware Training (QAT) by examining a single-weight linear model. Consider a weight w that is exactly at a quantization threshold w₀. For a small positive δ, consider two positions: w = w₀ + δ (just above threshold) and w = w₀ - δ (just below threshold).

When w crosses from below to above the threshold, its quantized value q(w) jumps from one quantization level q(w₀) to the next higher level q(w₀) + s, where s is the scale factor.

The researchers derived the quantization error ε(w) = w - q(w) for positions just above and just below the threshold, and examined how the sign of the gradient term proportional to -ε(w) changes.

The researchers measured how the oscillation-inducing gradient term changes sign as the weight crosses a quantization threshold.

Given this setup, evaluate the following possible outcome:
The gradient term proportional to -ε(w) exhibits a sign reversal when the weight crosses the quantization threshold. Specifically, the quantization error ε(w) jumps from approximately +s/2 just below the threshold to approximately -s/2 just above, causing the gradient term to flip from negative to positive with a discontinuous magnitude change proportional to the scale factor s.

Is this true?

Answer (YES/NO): YES